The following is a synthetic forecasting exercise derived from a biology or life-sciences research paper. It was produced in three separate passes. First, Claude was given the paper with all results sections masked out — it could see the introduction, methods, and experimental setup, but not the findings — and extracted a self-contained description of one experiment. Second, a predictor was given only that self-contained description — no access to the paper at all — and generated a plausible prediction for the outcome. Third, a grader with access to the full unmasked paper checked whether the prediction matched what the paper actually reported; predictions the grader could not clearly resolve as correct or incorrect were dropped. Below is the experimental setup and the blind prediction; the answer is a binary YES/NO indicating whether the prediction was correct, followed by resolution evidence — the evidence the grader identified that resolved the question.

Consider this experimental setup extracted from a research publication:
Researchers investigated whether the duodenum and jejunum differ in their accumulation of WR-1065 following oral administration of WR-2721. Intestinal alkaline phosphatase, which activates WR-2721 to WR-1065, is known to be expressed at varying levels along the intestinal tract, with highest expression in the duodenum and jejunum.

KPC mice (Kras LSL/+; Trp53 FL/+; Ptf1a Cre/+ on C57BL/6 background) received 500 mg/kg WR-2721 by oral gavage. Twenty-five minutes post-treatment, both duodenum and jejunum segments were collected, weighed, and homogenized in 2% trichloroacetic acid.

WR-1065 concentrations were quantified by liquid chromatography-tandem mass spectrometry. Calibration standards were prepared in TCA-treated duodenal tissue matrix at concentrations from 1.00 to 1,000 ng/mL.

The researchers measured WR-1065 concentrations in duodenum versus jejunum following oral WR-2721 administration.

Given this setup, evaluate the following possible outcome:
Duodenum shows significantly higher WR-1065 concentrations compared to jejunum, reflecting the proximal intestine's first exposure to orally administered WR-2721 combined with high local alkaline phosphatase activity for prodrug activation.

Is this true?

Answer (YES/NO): NO